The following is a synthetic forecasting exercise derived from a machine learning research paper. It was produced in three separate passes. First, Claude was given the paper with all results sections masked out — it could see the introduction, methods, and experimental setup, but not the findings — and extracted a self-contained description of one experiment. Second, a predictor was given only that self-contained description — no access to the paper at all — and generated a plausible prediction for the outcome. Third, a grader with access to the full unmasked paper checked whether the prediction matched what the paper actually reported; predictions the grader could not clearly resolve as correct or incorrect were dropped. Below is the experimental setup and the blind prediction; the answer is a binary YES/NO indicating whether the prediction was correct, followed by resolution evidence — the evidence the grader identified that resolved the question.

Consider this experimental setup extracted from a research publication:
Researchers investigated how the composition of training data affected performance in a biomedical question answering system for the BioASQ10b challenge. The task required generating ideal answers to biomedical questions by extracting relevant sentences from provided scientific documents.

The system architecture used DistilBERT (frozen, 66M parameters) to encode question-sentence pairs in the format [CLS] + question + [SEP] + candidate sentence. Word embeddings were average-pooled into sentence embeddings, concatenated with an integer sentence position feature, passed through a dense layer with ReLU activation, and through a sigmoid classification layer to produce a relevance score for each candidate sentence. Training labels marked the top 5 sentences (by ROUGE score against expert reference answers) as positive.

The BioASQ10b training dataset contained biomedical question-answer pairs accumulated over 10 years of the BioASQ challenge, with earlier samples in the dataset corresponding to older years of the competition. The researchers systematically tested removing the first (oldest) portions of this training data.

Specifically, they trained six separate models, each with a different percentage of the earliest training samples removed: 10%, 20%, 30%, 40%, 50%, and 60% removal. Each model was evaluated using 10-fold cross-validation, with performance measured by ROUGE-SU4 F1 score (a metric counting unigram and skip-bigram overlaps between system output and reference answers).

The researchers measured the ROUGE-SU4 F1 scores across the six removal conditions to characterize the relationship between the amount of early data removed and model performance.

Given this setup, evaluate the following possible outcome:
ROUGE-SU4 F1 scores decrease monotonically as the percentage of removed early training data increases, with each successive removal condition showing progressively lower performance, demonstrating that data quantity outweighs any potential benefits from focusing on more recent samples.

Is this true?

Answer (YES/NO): NO